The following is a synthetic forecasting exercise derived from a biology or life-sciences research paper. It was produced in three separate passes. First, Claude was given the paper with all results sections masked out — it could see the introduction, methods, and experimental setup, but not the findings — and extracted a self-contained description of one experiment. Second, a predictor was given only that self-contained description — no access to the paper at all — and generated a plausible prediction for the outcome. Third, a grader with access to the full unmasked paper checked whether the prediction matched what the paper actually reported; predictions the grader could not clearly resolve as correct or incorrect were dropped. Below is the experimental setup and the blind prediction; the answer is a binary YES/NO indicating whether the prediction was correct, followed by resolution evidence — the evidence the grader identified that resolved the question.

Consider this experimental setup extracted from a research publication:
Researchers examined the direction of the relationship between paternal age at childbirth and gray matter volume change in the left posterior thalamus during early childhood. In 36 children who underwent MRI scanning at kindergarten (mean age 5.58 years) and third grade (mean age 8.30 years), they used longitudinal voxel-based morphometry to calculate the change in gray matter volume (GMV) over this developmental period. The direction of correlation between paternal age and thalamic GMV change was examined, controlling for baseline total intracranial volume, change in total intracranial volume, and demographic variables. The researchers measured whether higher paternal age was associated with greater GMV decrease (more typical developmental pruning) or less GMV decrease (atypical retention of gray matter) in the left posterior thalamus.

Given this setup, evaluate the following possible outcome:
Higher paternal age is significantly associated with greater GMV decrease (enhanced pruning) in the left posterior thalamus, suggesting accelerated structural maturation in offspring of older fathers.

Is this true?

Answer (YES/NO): NO